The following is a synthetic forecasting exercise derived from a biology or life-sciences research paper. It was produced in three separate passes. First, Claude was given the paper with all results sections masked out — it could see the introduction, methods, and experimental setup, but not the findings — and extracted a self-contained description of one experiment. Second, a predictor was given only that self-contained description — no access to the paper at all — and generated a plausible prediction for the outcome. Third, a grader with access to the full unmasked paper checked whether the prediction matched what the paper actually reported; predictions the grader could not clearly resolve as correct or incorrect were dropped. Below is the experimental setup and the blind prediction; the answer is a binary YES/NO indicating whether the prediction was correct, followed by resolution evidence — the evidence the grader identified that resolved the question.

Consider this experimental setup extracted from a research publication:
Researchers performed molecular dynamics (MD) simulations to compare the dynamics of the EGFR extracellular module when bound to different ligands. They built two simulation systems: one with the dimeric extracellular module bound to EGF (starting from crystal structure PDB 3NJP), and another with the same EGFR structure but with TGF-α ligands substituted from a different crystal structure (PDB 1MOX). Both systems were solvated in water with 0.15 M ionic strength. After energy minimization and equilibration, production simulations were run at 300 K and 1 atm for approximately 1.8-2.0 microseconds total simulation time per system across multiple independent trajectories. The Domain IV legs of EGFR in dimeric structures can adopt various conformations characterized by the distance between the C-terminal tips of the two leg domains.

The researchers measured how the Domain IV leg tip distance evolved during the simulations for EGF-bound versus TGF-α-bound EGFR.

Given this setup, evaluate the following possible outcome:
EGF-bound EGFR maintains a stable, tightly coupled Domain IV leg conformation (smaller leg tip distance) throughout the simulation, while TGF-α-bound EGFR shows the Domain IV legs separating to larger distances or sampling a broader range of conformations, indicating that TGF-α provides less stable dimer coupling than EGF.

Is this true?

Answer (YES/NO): NO